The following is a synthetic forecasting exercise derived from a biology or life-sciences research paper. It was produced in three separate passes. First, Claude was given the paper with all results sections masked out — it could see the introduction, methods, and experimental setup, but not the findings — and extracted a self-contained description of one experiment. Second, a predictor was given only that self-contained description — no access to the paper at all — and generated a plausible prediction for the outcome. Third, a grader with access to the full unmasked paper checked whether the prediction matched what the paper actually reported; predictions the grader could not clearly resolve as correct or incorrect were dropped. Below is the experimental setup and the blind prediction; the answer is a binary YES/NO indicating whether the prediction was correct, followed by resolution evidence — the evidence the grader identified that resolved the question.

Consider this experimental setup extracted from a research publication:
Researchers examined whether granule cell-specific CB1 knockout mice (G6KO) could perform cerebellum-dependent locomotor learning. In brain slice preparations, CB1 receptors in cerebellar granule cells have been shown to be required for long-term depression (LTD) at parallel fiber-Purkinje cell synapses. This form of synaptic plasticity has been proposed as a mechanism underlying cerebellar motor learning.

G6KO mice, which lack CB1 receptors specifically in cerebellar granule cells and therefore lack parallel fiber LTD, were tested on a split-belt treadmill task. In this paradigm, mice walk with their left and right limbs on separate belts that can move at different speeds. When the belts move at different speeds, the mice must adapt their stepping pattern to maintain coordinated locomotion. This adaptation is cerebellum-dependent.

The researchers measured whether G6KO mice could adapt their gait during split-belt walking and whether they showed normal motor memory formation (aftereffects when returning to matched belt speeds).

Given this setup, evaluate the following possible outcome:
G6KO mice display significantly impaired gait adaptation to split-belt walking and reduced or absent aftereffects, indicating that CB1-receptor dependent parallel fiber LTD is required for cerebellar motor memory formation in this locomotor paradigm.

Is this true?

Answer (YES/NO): NO